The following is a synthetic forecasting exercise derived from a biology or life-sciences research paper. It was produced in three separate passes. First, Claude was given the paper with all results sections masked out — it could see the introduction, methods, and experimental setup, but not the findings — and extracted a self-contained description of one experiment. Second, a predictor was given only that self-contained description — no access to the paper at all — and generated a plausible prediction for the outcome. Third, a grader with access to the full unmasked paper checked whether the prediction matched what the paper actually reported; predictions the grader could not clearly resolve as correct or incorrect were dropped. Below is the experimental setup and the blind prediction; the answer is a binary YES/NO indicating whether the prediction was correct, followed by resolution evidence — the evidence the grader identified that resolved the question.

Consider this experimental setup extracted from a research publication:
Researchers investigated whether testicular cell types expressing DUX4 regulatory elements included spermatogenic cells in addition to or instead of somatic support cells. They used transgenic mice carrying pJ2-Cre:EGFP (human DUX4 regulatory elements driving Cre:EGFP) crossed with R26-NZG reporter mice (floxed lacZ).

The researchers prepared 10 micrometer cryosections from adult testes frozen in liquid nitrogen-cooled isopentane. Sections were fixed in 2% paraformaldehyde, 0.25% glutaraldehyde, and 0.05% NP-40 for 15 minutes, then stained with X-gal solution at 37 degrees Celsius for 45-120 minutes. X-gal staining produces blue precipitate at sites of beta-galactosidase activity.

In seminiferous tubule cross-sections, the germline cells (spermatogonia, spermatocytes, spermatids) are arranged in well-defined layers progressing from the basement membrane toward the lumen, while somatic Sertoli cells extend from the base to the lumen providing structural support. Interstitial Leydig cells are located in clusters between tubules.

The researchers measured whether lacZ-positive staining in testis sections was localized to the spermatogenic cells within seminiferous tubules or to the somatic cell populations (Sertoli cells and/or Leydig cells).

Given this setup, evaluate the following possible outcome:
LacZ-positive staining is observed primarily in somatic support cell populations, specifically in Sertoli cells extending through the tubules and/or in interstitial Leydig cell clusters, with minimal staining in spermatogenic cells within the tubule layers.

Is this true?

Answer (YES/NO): NO